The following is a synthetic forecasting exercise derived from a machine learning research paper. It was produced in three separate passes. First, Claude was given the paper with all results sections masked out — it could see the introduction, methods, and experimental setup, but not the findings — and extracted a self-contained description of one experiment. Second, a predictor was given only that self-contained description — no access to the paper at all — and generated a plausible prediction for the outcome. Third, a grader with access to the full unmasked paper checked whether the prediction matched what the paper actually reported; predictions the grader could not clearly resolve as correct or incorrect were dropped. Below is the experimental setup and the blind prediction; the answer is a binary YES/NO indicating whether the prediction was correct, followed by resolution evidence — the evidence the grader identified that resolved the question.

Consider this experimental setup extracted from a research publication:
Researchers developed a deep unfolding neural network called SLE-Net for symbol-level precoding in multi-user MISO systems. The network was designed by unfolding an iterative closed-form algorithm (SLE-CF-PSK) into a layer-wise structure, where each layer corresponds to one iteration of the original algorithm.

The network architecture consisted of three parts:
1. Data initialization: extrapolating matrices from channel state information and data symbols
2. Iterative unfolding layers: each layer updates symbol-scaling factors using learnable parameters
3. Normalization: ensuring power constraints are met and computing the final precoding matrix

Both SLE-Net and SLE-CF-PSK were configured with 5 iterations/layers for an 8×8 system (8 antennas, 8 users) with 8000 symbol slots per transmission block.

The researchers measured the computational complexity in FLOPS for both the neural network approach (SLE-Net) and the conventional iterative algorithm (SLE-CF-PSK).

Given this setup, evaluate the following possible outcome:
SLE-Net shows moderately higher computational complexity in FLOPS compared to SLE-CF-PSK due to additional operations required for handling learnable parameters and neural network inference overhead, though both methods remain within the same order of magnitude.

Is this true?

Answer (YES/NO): NO